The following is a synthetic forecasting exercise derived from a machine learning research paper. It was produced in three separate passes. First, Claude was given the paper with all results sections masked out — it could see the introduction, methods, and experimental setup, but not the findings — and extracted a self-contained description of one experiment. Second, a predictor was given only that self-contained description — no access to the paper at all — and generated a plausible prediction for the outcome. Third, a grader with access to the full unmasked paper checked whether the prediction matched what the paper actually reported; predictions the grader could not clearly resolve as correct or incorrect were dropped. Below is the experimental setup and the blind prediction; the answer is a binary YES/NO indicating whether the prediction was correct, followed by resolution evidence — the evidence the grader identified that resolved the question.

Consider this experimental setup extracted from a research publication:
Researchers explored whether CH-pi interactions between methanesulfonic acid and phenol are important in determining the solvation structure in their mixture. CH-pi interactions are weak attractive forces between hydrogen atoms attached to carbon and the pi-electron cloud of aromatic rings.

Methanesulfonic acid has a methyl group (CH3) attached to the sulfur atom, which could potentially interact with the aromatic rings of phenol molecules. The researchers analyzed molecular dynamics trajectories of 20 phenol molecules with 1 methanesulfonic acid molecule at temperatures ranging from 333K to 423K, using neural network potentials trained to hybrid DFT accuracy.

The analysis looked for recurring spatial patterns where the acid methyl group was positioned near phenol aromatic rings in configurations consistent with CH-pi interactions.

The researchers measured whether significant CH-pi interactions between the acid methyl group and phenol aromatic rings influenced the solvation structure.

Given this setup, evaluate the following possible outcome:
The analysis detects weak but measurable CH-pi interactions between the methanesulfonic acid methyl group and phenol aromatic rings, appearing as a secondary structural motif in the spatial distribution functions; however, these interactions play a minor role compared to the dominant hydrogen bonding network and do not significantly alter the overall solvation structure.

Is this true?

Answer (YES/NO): NO